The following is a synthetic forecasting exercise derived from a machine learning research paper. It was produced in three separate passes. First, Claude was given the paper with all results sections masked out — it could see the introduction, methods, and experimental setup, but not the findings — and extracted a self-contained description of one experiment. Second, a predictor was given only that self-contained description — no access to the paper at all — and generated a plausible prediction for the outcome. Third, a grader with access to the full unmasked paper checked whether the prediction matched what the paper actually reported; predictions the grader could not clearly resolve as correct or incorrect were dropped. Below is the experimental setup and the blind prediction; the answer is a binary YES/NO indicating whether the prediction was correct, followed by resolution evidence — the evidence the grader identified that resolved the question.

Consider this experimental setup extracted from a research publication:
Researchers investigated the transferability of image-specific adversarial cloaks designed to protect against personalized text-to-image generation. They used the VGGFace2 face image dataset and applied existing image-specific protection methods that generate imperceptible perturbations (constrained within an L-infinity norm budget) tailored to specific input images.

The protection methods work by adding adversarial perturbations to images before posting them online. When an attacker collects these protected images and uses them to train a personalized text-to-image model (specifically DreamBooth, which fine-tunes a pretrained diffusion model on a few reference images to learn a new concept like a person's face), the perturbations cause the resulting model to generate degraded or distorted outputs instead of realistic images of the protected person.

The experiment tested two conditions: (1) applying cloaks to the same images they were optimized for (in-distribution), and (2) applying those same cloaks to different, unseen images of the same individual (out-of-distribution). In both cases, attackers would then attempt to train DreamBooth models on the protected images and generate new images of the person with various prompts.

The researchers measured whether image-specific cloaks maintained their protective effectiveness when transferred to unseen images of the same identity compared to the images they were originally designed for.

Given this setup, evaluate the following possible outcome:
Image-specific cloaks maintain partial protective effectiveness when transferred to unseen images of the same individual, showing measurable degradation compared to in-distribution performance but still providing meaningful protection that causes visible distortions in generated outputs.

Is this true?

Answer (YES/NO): NO